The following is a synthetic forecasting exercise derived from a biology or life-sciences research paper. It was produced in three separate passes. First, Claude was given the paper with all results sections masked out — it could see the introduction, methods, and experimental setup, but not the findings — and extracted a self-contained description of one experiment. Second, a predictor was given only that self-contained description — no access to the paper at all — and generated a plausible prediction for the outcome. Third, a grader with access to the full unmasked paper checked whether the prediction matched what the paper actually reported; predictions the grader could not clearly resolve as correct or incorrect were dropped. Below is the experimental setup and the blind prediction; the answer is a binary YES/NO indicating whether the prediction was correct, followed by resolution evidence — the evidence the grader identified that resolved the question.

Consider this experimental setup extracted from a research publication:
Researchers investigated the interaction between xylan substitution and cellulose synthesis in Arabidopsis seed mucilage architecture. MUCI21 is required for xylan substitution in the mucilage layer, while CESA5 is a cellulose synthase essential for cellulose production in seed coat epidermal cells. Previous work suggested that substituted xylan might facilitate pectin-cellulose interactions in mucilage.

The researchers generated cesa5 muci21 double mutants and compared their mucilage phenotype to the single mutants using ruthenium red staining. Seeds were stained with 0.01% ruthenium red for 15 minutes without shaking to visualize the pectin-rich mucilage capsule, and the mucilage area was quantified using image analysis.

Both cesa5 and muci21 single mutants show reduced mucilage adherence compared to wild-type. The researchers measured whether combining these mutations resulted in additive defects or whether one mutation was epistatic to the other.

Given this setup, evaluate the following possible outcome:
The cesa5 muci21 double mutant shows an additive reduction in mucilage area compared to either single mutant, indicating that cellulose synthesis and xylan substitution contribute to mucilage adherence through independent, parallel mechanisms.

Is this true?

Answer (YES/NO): NO